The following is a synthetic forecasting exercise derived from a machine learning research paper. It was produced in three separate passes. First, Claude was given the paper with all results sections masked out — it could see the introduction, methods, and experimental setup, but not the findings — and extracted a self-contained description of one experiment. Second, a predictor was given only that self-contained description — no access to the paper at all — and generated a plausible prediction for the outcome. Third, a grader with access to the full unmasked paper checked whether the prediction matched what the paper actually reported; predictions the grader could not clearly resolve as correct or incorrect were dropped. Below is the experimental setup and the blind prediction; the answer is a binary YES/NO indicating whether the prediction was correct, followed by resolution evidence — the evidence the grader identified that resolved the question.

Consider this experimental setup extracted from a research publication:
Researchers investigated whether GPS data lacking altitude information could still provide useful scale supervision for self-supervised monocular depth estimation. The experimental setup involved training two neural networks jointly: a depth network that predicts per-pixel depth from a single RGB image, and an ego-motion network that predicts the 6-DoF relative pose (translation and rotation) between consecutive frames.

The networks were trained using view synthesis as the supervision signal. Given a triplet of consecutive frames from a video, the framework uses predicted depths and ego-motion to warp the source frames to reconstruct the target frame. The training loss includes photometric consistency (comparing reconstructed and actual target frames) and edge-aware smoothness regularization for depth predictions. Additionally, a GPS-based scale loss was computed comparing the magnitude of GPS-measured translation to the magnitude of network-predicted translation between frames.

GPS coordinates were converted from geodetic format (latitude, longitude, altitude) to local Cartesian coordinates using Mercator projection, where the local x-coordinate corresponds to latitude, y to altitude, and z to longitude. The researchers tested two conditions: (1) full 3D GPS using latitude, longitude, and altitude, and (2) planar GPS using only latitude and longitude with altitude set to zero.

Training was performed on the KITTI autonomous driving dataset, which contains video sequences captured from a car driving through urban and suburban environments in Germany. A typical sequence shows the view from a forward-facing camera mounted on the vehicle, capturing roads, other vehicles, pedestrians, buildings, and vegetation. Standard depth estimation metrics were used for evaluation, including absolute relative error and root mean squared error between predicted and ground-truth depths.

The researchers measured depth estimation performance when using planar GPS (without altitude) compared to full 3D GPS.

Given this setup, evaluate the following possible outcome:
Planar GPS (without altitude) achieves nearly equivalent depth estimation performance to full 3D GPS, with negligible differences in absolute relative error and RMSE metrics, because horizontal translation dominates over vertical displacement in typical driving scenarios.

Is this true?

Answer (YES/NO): YES